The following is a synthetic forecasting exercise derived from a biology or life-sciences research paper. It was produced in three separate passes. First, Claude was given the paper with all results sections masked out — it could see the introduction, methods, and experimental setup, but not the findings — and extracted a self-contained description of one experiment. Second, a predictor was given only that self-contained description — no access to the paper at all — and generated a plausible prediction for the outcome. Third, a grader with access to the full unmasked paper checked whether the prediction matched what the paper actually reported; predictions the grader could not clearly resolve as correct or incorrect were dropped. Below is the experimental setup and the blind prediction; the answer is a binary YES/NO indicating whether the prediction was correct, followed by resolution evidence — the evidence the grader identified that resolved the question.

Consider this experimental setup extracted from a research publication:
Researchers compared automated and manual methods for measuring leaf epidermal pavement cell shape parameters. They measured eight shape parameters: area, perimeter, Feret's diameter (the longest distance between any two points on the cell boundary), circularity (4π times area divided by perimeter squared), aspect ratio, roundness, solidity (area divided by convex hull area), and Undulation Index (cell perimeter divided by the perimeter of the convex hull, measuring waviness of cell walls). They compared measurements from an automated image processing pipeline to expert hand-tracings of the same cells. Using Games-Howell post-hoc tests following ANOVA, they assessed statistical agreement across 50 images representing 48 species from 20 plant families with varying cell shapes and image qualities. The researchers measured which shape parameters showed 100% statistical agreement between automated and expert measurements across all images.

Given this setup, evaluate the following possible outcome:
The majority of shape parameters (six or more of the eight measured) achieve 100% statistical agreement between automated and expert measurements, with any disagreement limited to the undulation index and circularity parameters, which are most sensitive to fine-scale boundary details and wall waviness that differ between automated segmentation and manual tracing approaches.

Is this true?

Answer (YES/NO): NO